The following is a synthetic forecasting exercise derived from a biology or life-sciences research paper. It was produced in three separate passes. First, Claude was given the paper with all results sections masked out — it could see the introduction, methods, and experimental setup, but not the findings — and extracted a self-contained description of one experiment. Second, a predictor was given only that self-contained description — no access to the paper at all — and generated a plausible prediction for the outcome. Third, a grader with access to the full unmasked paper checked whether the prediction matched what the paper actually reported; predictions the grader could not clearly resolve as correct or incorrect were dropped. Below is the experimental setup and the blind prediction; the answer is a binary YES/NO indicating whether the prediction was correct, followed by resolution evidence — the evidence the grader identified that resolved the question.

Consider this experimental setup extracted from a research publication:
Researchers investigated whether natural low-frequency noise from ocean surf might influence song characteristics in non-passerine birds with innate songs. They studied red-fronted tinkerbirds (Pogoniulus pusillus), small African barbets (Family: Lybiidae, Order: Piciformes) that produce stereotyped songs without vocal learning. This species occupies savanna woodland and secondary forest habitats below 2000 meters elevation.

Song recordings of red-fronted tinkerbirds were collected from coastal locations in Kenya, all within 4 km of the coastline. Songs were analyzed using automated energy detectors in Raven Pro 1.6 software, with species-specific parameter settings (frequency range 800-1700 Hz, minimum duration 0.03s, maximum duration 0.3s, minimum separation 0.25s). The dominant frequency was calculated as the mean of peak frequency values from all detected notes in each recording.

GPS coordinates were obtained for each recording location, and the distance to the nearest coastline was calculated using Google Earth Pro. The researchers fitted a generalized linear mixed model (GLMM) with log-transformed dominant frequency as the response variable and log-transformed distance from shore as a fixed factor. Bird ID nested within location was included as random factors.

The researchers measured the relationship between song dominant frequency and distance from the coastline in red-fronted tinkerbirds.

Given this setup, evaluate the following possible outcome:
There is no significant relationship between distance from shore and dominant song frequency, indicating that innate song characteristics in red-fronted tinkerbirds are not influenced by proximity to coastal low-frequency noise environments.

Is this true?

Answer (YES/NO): NO